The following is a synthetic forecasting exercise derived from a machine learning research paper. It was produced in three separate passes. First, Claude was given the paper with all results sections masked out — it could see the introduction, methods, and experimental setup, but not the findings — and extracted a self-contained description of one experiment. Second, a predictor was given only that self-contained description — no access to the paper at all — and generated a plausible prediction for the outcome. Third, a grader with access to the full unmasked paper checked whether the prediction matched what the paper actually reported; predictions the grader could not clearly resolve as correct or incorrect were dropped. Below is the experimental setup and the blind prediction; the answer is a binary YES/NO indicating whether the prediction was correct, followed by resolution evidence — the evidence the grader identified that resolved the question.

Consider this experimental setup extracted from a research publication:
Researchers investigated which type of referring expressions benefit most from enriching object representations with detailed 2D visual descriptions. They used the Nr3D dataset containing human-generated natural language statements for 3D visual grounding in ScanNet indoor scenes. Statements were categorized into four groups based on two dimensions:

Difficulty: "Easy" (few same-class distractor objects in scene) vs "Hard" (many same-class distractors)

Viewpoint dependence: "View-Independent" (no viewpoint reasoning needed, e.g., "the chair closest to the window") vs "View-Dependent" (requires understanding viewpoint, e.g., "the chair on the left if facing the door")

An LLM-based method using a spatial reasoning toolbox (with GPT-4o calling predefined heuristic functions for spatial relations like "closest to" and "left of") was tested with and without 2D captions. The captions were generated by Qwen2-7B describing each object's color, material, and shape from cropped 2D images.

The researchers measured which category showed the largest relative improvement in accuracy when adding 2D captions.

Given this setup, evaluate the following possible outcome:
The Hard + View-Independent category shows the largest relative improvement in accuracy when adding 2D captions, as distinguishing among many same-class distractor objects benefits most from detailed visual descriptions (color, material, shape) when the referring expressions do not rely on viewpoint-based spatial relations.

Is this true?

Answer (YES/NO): NO